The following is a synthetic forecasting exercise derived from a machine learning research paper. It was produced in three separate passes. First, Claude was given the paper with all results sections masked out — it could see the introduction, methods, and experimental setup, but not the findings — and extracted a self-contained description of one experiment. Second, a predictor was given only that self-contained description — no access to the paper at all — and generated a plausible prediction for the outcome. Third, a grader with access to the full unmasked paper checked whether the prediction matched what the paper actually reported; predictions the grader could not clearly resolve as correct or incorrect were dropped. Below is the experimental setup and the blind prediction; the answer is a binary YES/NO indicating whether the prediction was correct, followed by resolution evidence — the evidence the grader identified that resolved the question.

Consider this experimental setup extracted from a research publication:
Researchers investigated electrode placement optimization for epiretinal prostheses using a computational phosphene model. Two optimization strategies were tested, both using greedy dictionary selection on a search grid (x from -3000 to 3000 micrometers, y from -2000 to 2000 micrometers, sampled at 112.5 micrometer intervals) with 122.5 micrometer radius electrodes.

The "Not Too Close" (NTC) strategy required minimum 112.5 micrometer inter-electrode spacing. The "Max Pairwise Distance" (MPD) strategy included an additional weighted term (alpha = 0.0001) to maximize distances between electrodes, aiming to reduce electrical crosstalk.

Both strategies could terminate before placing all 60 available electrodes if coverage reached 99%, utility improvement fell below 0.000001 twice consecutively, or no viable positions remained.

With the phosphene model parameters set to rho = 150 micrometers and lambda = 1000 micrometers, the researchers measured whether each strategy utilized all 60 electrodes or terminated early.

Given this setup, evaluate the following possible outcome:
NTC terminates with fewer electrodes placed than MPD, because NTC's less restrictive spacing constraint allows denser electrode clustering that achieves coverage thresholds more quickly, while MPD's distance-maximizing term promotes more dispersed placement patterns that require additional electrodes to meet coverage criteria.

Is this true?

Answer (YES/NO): YES